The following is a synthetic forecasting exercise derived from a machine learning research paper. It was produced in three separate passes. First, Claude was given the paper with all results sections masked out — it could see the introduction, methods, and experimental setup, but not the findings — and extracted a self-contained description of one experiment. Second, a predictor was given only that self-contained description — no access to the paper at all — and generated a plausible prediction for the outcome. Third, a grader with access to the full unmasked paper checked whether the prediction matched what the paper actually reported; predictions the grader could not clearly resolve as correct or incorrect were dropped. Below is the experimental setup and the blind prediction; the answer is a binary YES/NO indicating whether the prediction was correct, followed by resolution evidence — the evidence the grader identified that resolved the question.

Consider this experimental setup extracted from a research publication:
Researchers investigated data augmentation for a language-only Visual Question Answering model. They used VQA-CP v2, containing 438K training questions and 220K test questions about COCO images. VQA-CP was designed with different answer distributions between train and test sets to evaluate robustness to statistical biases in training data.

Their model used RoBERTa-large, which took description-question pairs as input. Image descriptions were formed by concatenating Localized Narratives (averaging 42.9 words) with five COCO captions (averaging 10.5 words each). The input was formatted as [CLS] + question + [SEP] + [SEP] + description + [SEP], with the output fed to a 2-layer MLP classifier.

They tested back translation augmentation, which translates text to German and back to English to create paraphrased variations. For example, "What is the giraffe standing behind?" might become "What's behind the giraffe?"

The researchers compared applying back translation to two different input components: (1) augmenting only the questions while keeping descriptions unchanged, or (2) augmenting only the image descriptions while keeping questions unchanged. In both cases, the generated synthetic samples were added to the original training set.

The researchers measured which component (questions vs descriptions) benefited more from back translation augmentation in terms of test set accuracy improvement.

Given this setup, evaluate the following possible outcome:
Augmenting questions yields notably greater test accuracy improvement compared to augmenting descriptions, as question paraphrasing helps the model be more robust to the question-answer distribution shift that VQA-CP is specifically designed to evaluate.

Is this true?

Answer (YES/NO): YES